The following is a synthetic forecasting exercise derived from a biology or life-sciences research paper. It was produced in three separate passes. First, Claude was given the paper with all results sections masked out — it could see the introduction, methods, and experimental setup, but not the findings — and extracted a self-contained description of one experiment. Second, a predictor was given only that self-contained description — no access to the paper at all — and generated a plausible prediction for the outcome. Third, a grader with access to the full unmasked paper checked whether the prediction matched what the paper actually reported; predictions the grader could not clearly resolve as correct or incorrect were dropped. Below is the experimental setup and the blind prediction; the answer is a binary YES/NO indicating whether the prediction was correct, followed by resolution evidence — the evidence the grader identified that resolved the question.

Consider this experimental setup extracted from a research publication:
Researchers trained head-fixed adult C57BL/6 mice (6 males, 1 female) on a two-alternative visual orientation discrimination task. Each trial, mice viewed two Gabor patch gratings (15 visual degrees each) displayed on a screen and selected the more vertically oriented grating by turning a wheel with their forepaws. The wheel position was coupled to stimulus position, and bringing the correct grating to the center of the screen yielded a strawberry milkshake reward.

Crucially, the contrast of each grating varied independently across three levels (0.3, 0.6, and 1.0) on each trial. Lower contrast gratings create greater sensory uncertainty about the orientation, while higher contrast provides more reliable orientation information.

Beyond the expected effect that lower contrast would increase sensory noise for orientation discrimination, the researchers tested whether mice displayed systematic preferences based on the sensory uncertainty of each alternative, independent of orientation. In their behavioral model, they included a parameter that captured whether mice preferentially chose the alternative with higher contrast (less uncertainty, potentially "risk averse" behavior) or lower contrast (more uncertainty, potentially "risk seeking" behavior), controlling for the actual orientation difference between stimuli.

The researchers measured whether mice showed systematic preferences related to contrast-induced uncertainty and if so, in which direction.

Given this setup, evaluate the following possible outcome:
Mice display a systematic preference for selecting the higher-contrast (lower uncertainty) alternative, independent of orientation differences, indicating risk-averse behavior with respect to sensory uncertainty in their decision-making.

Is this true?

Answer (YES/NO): YES